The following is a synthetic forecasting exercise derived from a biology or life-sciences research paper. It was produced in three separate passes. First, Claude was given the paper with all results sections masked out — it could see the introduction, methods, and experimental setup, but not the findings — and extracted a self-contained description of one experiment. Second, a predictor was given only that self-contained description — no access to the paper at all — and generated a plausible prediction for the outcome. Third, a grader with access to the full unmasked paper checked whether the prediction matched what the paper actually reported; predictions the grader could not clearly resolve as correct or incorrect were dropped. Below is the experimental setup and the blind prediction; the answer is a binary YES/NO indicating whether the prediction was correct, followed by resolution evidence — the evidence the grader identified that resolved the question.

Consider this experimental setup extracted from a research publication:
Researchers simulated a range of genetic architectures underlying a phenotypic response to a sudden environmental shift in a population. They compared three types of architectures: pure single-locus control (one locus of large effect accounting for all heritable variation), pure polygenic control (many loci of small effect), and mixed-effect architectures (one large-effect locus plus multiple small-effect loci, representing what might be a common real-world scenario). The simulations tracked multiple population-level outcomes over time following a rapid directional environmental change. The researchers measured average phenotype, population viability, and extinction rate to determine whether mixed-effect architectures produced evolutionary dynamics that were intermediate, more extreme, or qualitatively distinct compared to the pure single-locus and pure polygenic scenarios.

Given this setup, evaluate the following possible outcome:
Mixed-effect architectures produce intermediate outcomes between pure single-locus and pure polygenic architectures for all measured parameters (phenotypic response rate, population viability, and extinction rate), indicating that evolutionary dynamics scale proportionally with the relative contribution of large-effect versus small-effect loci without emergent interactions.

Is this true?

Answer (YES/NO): NO